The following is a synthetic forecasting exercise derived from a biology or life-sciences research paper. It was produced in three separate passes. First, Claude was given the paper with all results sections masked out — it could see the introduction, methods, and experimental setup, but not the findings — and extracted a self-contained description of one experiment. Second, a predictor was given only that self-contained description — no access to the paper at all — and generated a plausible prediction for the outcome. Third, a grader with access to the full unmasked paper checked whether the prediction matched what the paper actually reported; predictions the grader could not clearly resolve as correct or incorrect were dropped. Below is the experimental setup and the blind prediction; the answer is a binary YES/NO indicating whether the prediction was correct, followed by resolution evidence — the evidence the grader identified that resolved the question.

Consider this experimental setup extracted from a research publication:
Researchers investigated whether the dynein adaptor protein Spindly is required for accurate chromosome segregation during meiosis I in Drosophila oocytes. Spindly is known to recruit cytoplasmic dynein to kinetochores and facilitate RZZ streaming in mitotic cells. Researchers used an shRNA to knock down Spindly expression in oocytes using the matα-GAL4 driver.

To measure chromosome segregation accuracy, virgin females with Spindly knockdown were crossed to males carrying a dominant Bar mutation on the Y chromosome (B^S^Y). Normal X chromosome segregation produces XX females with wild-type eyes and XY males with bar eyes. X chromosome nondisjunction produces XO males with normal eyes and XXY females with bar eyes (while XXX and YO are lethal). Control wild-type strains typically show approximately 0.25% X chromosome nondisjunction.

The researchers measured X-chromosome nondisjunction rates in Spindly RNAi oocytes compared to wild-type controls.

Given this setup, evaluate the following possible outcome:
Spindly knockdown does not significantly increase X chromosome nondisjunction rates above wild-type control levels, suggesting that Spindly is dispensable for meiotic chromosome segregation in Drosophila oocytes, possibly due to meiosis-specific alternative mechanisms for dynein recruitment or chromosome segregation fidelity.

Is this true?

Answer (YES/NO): NO